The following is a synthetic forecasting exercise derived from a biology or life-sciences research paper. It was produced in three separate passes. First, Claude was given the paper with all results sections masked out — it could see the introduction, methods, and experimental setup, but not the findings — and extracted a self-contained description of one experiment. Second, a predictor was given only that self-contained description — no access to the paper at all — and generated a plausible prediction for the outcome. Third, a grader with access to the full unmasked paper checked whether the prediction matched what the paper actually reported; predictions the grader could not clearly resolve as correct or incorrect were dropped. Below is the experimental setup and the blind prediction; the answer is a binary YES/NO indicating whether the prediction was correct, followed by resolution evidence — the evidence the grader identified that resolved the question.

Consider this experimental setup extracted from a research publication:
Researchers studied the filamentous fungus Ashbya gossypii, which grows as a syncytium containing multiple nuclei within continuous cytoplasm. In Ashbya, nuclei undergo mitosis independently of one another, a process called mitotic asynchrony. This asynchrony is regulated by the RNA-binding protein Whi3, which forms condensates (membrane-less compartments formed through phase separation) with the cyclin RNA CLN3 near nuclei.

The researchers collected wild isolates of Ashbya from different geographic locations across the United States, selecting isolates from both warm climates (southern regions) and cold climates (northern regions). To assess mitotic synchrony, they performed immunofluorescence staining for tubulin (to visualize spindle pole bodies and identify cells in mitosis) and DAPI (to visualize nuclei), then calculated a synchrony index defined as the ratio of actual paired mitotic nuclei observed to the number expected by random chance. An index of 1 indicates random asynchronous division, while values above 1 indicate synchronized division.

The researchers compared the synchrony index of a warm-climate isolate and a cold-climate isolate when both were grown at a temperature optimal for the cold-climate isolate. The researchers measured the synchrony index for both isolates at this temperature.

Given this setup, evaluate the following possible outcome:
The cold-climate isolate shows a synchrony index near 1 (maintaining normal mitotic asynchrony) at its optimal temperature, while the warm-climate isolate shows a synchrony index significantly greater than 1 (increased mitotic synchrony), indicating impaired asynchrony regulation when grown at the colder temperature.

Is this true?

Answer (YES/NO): YES